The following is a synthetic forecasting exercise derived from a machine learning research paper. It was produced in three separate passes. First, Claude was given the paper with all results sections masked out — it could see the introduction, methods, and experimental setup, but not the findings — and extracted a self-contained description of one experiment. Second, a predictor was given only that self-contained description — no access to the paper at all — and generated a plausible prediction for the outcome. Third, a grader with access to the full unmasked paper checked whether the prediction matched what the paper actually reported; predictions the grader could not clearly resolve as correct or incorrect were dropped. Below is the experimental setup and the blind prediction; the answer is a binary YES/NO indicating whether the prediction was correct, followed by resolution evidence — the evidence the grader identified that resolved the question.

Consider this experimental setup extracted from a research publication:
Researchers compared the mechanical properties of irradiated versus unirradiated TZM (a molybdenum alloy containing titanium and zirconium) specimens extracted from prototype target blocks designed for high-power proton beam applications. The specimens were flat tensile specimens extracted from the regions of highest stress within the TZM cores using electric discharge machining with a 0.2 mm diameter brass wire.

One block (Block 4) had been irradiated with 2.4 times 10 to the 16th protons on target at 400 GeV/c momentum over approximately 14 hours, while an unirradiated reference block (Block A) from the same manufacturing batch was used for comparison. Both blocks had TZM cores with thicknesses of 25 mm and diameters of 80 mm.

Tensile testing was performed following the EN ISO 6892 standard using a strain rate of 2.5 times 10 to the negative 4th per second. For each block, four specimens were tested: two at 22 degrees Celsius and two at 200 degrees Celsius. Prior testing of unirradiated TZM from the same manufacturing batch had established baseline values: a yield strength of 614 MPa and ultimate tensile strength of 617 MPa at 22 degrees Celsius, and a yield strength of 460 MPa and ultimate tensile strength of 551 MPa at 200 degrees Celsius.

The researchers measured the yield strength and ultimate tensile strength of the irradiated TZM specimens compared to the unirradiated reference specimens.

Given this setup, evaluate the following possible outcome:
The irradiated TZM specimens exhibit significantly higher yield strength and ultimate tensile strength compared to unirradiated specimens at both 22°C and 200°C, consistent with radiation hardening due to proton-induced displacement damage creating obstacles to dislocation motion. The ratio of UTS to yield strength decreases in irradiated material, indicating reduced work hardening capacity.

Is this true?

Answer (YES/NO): NO